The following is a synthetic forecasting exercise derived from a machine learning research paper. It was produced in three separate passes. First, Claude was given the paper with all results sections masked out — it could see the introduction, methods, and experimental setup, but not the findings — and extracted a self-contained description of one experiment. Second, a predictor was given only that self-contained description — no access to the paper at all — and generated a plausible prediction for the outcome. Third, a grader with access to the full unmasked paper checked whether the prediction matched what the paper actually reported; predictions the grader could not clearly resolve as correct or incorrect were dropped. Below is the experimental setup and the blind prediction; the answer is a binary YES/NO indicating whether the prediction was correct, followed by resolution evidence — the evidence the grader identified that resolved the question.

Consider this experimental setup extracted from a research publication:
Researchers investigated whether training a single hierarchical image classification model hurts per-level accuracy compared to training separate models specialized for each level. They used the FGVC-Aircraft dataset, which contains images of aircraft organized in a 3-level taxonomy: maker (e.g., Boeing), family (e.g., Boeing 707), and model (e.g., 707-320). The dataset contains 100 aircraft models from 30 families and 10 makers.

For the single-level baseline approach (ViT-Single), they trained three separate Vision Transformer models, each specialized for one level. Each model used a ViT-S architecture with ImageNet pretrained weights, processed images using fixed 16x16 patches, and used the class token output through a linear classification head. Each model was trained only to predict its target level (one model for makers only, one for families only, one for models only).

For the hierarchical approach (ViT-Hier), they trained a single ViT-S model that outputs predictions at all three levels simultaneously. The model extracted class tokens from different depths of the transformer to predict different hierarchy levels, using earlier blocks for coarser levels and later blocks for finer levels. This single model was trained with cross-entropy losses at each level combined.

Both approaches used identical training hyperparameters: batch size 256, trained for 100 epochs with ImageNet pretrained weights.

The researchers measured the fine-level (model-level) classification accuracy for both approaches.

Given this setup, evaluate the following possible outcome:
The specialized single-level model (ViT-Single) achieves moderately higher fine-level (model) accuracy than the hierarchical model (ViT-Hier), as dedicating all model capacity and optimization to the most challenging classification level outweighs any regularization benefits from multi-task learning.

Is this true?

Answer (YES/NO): NO